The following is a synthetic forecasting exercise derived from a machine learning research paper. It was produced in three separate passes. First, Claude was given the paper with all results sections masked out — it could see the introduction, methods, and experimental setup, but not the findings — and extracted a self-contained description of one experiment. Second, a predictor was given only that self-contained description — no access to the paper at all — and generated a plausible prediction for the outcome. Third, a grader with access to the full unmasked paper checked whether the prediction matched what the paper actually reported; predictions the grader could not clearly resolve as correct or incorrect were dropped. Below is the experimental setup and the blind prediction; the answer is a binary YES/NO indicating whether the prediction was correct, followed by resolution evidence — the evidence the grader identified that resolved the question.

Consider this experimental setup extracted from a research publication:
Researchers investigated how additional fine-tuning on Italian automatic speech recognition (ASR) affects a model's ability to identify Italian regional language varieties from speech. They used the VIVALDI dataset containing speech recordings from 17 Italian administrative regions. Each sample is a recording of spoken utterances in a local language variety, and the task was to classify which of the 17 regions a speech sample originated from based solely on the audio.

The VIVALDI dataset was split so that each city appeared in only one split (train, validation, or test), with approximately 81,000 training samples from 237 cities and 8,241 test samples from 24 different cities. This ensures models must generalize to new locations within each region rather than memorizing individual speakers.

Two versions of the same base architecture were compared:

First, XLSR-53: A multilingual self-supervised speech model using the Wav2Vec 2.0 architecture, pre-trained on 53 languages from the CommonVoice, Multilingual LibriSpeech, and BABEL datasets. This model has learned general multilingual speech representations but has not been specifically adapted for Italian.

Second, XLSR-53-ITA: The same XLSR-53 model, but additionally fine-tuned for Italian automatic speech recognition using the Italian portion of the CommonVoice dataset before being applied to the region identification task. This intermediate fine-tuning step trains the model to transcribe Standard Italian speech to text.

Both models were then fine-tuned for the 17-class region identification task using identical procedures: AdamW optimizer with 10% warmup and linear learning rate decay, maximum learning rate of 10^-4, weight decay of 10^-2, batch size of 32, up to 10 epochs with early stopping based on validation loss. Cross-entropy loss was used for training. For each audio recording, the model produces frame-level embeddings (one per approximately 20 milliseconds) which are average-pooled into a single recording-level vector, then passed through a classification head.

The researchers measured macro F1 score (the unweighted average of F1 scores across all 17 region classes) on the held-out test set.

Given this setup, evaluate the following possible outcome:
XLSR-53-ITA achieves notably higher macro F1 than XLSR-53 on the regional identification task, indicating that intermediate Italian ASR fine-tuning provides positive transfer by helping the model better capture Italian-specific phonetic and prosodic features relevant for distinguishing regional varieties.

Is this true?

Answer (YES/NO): YES